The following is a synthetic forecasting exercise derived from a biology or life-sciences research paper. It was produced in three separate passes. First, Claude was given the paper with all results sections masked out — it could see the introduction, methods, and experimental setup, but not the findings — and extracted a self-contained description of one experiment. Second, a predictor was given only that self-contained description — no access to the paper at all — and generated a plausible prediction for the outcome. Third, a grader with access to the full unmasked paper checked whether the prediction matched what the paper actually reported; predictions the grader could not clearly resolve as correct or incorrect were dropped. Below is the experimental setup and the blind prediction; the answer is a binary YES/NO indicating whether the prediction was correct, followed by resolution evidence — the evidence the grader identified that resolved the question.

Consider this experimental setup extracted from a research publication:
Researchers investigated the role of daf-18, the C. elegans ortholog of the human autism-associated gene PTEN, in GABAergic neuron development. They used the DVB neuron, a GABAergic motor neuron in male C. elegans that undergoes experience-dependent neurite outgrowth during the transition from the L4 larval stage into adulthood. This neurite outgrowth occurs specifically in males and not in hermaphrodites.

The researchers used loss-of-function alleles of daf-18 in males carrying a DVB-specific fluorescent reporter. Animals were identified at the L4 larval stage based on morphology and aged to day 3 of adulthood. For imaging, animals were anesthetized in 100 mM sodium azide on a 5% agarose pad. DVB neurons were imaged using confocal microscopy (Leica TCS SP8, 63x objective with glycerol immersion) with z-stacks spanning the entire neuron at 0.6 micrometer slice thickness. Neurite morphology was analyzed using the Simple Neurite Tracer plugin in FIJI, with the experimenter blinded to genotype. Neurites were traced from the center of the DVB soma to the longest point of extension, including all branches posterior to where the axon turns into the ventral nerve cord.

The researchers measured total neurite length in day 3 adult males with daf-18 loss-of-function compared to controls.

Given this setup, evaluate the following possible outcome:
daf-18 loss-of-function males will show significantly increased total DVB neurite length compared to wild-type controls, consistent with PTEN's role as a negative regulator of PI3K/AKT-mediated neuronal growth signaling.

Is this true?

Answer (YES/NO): YES